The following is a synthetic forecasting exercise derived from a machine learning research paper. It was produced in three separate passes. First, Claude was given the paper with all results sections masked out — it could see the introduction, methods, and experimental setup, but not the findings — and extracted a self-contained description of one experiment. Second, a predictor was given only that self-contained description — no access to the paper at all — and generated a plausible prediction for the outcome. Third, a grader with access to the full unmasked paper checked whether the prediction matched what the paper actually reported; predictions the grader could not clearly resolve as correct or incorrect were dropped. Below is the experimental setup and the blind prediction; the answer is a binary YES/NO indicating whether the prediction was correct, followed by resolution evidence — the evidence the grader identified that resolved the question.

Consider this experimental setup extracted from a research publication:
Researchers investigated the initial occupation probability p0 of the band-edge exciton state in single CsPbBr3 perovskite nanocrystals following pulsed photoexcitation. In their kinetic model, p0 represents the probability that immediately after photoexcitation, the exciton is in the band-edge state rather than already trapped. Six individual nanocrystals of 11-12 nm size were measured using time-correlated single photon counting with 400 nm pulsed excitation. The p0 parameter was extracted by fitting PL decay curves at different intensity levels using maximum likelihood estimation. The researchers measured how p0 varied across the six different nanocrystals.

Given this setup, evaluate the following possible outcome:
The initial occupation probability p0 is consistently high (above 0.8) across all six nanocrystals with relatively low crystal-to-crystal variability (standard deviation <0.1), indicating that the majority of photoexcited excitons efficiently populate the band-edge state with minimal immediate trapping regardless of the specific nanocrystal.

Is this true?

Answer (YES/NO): NO